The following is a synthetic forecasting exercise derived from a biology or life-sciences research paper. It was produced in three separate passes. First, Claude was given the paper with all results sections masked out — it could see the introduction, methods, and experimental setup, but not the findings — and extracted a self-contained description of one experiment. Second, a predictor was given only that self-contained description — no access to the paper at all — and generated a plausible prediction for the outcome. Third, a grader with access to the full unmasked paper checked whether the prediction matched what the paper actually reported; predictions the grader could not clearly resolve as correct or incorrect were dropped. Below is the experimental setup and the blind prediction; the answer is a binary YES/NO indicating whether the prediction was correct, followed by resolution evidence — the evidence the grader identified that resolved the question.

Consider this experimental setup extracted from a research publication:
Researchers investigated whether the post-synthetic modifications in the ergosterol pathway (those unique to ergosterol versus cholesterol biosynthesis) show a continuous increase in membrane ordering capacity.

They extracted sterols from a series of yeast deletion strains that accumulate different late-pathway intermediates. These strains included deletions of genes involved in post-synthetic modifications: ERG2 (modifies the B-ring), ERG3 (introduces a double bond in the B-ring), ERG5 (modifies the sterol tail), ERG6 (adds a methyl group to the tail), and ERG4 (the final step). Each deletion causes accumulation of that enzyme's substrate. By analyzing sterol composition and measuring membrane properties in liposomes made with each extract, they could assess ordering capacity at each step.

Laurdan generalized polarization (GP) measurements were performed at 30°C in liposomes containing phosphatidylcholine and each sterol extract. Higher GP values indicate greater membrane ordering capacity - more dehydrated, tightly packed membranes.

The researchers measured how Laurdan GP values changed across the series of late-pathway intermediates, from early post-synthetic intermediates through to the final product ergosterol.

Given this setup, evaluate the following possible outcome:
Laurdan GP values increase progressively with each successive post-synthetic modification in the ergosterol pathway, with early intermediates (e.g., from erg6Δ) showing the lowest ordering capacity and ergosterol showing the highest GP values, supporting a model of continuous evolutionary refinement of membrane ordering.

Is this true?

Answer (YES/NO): NO